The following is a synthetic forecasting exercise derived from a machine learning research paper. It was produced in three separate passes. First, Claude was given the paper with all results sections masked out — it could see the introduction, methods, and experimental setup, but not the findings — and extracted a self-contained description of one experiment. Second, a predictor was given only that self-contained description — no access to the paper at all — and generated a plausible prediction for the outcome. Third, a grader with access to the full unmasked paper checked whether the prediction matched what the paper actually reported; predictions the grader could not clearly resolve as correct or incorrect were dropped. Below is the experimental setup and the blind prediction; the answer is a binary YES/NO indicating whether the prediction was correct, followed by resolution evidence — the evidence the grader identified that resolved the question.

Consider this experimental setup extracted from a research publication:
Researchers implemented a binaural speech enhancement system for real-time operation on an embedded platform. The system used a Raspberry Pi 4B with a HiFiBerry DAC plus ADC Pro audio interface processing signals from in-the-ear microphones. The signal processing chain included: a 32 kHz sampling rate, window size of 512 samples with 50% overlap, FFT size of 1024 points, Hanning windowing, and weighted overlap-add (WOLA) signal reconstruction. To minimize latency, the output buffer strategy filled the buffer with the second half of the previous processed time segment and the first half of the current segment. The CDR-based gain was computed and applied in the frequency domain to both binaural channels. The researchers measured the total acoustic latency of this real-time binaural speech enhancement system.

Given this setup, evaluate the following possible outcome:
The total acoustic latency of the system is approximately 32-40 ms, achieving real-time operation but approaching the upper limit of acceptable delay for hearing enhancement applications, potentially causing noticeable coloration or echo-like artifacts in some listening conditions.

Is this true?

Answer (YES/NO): NO